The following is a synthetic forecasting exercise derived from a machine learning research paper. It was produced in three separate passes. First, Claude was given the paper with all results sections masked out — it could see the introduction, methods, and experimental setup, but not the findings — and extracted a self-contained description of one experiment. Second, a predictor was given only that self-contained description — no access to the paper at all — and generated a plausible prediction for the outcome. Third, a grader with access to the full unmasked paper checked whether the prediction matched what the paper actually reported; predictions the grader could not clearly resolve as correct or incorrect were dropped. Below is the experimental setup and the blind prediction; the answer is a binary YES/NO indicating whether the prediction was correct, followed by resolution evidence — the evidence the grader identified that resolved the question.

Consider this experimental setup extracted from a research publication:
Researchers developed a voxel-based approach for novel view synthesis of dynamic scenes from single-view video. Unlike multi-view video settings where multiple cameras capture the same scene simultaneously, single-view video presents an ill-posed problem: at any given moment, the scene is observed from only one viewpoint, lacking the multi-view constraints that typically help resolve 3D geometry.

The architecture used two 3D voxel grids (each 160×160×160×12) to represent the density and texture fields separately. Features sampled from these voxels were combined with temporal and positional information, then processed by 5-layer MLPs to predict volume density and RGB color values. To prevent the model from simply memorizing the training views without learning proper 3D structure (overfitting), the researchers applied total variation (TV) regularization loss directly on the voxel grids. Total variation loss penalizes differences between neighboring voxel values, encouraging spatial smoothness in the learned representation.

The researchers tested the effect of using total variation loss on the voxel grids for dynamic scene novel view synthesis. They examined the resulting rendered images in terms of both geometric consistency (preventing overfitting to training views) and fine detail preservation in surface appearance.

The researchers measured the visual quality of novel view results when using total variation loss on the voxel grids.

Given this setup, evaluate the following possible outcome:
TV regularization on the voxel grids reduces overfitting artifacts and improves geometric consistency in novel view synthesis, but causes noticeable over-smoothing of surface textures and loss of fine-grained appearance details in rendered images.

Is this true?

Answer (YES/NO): YES